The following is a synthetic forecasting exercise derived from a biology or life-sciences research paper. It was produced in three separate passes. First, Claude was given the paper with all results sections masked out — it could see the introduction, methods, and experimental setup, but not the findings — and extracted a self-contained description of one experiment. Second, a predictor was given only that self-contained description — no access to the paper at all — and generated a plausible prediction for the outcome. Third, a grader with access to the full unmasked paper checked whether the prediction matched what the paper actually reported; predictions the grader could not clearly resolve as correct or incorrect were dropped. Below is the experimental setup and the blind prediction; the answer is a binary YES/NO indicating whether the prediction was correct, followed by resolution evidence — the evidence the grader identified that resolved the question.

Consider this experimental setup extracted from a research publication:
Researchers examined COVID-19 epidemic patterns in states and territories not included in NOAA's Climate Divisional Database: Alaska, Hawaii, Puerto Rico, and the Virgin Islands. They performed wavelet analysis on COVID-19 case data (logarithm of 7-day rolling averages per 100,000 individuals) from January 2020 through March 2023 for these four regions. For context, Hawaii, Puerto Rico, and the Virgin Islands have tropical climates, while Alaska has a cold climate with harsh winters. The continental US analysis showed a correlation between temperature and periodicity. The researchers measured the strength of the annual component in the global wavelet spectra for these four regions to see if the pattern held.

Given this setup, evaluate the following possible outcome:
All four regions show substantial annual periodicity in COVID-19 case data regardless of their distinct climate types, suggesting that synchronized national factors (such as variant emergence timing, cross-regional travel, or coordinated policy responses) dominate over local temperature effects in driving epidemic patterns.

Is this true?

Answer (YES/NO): NO